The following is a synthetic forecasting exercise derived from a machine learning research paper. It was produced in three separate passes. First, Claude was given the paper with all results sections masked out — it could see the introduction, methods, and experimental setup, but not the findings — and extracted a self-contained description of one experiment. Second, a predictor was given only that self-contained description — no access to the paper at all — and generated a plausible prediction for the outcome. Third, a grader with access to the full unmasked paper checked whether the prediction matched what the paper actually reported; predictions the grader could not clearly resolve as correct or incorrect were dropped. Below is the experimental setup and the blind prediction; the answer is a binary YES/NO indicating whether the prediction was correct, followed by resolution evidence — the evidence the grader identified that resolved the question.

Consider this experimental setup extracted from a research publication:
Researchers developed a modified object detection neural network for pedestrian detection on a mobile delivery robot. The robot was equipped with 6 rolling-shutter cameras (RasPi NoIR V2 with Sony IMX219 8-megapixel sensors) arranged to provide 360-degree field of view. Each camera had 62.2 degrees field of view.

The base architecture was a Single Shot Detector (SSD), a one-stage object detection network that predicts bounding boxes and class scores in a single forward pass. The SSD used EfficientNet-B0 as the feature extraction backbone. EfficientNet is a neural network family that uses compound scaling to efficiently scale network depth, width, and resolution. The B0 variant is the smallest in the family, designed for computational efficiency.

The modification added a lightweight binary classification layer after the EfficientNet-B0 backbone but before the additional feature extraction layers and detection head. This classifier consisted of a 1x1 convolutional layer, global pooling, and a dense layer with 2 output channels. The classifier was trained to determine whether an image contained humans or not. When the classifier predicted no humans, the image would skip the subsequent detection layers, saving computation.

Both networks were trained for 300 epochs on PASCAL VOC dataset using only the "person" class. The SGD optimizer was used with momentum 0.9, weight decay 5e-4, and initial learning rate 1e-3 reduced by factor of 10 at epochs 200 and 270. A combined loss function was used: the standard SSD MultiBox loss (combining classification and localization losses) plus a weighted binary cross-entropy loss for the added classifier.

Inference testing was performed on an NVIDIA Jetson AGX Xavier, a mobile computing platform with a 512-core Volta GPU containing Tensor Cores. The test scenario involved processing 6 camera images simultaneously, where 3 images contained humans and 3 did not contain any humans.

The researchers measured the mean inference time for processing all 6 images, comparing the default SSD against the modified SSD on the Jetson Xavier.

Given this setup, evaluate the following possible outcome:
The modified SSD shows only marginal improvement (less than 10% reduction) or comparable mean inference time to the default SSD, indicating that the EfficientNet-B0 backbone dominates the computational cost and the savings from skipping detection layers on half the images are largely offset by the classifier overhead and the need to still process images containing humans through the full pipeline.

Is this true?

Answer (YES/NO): NO